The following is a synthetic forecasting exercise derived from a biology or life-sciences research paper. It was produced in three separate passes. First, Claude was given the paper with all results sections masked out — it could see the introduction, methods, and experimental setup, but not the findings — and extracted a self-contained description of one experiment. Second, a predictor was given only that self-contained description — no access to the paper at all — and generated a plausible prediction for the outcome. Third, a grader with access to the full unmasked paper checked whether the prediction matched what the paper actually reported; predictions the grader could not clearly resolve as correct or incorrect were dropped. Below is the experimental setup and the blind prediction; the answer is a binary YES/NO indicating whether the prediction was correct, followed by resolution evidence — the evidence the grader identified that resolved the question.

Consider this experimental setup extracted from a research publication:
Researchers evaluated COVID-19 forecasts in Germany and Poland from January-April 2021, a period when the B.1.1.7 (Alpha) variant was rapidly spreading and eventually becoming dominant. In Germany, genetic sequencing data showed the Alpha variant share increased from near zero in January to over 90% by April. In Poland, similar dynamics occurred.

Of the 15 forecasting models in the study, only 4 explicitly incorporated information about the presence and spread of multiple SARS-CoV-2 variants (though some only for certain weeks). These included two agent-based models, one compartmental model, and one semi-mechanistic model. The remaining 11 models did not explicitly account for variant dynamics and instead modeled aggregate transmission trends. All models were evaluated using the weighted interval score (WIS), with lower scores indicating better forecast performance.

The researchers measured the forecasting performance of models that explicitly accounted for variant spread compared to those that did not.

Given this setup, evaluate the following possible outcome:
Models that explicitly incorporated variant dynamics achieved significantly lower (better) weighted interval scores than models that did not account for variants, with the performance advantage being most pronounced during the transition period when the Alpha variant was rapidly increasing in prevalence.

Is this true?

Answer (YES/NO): NO